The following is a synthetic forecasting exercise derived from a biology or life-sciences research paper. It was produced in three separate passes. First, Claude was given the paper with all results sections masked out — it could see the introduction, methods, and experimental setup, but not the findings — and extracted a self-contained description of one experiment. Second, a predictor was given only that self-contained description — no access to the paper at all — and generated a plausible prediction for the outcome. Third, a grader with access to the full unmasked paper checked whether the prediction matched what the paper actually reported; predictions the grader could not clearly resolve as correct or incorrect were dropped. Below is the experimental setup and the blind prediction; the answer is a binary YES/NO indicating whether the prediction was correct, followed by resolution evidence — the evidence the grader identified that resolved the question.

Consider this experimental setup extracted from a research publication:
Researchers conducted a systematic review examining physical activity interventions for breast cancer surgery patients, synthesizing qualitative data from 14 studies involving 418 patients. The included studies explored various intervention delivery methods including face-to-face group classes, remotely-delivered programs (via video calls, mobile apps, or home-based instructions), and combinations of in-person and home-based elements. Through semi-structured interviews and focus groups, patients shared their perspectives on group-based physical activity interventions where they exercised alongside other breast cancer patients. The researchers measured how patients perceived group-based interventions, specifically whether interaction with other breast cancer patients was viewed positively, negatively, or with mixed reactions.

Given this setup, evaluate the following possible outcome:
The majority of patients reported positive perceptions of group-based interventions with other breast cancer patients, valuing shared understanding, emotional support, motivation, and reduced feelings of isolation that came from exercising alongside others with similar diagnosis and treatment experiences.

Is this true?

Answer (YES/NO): YES